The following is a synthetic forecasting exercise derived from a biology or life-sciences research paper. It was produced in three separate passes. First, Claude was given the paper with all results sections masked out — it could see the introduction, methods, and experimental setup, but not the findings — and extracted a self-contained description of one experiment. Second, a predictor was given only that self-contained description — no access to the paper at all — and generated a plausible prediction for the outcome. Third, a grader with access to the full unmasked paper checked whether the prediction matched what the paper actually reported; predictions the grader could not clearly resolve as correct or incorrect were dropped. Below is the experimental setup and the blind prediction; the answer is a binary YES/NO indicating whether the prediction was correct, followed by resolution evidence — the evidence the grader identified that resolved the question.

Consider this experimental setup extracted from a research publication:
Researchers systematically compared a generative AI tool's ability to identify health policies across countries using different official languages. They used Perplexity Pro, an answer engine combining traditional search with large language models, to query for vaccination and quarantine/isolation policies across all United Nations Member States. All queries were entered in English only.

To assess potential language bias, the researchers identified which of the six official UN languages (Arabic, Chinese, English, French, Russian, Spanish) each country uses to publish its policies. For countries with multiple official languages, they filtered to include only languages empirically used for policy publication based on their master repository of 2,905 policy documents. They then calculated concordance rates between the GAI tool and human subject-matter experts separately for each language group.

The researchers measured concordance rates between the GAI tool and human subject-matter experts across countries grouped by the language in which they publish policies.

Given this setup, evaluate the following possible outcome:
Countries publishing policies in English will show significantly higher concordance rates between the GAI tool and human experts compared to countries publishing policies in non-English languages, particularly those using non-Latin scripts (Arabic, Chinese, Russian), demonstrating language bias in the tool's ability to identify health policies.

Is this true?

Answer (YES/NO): NO